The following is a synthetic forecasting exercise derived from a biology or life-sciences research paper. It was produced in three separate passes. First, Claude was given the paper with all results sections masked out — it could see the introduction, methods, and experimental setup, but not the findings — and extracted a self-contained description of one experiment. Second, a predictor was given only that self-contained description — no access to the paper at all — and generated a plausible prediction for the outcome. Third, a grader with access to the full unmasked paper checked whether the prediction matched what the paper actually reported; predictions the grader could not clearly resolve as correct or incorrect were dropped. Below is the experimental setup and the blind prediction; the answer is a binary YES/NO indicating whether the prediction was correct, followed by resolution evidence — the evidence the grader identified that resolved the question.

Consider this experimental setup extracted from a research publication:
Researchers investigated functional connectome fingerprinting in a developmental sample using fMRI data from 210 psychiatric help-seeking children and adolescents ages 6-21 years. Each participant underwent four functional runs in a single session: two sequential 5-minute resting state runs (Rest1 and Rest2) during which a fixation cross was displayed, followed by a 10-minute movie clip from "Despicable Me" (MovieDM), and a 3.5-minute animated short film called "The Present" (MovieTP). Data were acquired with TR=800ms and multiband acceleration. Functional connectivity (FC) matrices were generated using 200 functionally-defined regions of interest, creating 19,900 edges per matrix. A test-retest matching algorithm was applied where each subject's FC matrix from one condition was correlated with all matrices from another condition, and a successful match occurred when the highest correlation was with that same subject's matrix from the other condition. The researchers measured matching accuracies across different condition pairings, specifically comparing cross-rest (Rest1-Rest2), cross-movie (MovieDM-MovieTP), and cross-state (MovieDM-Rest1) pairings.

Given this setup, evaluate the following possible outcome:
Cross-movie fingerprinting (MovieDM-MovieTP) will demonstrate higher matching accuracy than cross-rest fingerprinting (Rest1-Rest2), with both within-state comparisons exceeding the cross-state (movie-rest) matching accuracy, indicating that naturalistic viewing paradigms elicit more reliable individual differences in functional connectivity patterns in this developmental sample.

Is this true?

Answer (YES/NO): NO